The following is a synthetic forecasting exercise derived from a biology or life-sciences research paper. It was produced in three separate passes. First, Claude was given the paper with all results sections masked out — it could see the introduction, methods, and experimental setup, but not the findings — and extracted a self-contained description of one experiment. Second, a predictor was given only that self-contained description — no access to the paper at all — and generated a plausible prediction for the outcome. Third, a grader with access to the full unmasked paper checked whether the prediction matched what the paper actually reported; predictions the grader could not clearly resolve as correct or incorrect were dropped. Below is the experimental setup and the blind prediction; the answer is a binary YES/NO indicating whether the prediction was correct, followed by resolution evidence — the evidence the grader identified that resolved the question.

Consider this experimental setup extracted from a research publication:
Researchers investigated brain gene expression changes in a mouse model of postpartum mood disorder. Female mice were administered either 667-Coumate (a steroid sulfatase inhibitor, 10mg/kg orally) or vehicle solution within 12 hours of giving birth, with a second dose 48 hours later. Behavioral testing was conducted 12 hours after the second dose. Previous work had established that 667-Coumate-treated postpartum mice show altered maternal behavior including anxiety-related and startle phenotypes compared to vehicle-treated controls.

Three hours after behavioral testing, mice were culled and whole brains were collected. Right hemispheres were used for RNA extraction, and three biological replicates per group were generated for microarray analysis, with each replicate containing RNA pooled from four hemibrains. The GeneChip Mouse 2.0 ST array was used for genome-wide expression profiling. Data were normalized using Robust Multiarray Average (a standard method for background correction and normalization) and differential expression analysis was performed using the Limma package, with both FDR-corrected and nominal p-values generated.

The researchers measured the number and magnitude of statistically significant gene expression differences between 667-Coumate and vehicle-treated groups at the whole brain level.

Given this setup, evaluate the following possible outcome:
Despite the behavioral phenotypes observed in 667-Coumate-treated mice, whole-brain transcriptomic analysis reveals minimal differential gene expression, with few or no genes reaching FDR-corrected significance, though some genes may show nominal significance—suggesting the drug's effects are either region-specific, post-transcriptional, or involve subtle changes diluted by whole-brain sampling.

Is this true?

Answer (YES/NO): YES